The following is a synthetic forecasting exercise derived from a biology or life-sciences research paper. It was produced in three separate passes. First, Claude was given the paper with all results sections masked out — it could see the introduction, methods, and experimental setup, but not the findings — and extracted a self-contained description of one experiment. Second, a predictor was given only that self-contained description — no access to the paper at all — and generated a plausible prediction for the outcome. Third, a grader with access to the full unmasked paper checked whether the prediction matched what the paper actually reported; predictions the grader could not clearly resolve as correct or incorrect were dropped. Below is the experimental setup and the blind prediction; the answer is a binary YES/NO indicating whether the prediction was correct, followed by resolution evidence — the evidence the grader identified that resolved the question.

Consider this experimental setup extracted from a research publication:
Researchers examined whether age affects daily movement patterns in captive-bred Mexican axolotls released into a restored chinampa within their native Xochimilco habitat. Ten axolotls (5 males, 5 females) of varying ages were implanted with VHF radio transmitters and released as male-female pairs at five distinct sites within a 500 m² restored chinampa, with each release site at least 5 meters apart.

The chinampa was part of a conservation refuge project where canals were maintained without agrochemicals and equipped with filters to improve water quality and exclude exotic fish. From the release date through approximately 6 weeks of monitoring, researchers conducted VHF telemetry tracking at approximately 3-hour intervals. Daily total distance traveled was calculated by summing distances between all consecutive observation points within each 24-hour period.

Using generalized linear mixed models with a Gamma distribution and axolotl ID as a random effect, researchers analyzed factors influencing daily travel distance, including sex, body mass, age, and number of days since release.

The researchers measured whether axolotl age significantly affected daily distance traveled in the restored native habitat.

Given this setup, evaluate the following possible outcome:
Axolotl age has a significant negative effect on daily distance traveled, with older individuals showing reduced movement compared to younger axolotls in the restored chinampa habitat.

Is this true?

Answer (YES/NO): YES